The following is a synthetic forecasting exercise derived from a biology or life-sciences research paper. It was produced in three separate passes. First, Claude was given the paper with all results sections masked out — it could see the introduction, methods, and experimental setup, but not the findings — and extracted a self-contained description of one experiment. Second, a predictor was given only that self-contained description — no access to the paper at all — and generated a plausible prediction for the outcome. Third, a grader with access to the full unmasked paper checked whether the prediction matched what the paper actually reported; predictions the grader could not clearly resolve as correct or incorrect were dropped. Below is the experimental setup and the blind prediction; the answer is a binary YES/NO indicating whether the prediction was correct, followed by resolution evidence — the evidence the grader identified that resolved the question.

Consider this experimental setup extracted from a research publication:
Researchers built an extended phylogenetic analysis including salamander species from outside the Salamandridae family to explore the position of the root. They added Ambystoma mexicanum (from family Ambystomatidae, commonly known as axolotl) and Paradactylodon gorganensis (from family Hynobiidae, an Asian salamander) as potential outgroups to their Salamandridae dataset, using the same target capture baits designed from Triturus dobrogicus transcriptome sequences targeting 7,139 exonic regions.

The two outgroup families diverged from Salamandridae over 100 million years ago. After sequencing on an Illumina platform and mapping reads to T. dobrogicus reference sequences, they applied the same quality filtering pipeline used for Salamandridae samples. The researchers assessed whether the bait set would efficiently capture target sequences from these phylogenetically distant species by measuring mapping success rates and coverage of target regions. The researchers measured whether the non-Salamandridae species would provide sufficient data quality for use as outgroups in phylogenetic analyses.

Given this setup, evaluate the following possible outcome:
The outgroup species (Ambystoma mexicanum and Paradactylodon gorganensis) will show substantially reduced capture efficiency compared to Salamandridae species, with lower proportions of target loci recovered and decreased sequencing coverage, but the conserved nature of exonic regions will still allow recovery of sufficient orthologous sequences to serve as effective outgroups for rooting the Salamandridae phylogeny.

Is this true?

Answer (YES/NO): NO